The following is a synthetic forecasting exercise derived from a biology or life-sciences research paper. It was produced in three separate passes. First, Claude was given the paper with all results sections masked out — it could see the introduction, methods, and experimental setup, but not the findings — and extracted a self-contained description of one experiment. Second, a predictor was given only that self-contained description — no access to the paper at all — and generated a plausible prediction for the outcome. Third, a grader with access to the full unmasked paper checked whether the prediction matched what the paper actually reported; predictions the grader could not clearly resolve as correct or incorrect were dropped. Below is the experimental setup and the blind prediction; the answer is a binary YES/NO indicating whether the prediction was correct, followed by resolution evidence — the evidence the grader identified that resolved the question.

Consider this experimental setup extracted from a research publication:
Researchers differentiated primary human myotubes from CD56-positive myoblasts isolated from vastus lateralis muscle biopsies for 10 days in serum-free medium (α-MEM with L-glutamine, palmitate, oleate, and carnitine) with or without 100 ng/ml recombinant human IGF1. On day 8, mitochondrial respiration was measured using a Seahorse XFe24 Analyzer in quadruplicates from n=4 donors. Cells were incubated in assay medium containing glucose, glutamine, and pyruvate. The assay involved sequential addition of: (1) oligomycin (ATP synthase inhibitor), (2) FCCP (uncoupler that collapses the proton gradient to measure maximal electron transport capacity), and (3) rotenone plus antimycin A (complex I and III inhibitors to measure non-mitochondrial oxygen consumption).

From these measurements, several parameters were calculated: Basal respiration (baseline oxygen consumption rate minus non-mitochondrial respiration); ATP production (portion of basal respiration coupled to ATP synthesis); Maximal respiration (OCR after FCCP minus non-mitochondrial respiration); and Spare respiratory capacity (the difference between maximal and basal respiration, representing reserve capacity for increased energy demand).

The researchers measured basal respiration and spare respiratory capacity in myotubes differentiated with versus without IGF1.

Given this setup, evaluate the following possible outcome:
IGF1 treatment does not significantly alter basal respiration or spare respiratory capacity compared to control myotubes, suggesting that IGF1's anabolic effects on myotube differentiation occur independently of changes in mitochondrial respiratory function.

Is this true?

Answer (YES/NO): NO